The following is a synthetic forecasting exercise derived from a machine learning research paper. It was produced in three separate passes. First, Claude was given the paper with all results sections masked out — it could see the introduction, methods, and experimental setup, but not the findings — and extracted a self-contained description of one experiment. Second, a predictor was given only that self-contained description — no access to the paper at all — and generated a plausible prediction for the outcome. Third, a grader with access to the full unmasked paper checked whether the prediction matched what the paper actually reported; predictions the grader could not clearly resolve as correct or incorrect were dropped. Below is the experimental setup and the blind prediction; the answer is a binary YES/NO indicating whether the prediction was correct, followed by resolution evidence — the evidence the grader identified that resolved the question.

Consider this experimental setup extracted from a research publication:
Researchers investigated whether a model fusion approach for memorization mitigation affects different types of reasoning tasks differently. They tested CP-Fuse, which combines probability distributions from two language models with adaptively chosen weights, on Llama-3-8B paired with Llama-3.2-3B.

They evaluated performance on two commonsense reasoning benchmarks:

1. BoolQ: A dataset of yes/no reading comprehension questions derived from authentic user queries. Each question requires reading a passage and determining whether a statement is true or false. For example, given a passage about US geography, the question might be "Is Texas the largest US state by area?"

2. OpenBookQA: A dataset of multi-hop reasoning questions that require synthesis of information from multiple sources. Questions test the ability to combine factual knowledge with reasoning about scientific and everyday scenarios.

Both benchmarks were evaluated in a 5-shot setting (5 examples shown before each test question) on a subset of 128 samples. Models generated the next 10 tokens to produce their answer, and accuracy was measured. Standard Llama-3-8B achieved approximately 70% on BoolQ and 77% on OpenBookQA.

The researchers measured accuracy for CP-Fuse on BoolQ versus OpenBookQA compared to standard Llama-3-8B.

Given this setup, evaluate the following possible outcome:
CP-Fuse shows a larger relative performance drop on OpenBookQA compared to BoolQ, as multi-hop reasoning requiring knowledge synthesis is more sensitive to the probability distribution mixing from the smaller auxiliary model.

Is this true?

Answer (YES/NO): NO